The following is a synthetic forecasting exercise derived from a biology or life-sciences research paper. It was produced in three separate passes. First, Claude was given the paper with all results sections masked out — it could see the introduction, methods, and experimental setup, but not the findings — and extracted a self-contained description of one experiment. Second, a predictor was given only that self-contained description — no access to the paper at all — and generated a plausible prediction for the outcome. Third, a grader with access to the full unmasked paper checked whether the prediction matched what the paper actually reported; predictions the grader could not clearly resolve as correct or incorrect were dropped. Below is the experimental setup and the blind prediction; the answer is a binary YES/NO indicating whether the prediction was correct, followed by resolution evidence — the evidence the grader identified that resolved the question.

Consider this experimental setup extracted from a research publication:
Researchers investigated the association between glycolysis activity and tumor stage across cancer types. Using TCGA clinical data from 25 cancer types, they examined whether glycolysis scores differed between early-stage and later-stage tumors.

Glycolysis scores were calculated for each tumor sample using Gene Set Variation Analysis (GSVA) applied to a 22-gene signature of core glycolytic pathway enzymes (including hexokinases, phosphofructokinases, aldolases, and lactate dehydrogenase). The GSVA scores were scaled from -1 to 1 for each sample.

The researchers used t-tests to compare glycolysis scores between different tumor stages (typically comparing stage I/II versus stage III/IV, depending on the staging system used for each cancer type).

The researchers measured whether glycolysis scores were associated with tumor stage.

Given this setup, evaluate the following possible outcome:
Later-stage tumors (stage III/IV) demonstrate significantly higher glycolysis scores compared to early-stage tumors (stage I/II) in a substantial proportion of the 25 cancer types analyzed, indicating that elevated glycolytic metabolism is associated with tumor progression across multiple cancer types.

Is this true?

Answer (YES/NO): NO